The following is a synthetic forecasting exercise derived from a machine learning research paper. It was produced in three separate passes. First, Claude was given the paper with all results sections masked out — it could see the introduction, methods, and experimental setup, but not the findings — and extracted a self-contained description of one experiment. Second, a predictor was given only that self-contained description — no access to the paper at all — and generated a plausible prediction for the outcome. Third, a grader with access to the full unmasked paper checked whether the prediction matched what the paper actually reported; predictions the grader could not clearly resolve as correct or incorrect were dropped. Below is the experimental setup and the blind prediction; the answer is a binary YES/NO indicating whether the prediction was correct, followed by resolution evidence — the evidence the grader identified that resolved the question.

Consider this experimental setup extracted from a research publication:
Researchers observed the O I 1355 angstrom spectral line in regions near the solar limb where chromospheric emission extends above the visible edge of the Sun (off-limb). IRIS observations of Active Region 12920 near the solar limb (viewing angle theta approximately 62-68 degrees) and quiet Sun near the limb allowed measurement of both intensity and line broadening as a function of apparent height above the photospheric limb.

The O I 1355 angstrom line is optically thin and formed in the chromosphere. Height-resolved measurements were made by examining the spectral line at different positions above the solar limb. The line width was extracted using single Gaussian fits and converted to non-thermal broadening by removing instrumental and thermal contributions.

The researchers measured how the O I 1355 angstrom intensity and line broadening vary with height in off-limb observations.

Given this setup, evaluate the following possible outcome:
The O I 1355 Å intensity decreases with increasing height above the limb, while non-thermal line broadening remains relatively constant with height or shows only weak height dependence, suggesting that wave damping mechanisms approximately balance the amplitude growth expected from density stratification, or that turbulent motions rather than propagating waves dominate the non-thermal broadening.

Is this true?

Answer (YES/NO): NO